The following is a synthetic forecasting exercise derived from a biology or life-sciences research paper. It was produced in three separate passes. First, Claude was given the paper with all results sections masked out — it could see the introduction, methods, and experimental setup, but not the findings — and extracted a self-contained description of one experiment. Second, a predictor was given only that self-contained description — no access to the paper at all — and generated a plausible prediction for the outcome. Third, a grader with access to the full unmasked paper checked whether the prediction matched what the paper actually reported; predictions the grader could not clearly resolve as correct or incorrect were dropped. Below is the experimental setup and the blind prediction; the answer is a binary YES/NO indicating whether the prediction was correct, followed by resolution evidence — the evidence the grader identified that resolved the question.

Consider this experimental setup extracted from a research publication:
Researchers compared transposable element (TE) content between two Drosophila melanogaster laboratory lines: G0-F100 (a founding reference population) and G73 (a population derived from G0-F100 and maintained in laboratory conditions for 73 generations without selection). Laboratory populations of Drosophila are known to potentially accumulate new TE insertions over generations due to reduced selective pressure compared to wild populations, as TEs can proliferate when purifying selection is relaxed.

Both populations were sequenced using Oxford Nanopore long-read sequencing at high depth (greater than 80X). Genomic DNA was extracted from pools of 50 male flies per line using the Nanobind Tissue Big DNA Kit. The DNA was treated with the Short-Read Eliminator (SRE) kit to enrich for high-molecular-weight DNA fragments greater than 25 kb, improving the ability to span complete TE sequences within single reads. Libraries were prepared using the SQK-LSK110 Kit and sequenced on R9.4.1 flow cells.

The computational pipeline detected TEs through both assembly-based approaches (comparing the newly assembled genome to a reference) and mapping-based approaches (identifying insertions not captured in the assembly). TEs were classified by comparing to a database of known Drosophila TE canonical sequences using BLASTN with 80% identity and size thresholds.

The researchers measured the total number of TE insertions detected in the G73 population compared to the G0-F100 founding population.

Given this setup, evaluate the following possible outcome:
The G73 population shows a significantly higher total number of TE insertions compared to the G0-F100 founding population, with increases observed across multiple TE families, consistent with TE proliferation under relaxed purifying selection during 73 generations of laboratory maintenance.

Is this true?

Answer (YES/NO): NO